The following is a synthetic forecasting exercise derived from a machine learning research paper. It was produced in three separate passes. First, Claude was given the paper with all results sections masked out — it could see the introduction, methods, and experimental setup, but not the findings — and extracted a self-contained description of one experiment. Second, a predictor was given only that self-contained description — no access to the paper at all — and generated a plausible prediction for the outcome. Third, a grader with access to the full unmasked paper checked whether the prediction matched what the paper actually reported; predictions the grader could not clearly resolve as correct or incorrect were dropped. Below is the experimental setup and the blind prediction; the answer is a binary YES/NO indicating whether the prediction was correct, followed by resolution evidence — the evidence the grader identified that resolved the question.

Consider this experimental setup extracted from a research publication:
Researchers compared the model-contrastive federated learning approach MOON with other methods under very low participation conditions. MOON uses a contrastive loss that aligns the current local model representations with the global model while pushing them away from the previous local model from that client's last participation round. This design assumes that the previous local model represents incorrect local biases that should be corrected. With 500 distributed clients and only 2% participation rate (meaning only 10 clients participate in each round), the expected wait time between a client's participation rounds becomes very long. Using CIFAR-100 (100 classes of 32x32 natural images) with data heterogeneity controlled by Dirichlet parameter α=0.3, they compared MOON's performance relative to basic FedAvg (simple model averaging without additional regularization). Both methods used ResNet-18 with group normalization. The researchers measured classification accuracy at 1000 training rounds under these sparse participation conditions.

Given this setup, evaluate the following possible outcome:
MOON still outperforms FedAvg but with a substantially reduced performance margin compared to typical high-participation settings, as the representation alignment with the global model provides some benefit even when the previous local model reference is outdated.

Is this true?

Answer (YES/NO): NO